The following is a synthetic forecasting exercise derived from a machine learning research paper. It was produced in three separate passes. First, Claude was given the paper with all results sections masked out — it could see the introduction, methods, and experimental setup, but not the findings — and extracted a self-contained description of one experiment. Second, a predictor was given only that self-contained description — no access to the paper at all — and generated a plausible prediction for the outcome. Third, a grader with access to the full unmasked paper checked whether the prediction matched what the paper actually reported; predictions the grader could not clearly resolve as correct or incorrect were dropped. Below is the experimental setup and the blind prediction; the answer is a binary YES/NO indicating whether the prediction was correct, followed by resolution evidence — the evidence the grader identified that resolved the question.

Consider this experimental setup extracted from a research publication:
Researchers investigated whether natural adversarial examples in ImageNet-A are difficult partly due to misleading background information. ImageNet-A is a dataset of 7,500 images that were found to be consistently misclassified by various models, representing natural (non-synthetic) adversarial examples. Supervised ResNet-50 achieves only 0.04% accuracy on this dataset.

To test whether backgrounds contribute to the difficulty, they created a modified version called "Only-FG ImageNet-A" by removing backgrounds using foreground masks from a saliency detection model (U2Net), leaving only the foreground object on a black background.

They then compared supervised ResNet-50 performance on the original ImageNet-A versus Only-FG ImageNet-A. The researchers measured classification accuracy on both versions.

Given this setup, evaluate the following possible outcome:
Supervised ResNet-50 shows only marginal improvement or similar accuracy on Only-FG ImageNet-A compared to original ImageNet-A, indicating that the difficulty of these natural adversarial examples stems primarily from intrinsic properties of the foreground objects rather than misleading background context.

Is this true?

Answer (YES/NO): NO